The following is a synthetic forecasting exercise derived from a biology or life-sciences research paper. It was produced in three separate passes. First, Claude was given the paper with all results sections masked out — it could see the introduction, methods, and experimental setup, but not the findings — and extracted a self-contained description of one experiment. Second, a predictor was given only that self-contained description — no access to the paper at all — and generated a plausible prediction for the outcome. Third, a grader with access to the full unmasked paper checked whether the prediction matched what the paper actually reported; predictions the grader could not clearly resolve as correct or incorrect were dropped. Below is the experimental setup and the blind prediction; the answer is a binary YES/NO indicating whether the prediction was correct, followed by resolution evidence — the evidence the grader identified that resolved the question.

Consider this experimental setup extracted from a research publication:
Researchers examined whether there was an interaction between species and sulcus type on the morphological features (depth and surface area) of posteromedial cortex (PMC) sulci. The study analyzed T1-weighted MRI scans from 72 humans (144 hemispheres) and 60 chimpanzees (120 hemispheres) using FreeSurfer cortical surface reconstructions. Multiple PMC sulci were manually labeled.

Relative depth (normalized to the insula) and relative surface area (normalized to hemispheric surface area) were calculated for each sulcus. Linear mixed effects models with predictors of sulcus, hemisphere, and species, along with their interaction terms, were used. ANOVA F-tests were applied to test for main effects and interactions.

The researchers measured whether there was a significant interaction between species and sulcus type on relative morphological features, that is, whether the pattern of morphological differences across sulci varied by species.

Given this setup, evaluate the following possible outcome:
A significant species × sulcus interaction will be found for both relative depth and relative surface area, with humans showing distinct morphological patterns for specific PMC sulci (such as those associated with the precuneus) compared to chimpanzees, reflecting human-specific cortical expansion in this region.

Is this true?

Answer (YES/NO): YES